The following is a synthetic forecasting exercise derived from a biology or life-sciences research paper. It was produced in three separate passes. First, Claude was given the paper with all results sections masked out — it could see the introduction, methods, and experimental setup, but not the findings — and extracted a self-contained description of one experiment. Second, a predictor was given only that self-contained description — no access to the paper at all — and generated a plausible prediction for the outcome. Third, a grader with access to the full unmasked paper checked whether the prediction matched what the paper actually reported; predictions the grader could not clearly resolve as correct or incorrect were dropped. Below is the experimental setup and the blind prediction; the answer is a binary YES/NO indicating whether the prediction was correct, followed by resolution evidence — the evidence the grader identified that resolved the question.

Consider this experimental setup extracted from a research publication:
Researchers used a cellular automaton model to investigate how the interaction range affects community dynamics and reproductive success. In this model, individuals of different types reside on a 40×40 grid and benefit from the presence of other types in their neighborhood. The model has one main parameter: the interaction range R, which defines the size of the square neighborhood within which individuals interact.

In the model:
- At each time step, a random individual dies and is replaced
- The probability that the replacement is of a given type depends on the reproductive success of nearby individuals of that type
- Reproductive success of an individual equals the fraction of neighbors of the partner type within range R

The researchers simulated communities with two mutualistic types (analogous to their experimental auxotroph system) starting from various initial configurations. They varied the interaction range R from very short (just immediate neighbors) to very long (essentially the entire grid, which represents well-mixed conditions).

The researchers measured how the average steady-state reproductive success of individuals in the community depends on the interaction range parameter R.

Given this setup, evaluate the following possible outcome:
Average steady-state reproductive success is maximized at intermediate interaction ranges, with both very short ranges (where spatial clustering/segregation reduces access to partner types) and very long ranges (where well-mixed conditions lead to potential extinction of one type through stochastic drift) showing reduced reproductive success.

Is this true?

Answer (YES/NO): NO